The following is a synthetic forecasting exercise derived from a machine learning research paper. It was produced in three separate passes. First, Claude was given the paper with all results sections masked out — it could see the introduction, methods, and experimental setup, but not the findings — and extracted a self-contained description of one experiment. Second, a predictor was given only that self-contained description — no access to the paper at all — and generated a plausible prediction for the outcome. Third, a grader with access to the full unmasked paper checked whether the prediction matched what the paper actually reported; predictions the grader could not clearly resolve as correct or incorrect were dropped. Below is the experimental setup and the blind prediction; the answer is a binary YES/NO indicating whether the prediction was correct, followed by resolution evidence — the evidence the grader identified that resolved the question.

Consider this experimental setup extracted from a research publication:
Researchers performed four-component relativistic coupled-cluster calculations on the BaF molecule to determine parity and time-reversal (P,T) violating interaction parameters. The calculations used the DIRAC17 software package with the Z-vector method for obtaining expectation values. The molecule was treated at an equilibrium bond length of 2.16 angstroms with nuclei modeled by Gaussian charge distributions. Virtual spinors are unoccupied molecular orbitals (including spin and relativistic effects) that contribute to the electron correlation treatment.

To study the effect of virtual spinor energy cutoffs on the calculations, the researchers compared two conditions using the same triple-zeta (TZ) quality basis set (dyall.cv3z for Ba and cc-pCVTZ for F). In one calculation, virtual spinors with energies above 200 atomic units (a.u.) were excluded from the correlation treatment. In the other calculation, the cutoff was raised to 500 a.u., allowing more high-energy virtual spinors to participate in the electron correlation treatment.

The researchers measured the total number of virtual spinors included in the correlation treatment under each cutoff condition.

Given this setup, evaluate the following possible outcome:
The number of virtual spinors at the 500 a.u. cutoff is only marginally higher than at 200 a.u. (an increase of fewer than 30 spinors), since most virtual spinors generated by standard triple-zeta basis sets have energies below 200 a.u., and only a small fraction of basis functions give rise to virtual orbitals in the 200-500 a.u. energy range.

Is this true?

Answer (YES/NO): NO